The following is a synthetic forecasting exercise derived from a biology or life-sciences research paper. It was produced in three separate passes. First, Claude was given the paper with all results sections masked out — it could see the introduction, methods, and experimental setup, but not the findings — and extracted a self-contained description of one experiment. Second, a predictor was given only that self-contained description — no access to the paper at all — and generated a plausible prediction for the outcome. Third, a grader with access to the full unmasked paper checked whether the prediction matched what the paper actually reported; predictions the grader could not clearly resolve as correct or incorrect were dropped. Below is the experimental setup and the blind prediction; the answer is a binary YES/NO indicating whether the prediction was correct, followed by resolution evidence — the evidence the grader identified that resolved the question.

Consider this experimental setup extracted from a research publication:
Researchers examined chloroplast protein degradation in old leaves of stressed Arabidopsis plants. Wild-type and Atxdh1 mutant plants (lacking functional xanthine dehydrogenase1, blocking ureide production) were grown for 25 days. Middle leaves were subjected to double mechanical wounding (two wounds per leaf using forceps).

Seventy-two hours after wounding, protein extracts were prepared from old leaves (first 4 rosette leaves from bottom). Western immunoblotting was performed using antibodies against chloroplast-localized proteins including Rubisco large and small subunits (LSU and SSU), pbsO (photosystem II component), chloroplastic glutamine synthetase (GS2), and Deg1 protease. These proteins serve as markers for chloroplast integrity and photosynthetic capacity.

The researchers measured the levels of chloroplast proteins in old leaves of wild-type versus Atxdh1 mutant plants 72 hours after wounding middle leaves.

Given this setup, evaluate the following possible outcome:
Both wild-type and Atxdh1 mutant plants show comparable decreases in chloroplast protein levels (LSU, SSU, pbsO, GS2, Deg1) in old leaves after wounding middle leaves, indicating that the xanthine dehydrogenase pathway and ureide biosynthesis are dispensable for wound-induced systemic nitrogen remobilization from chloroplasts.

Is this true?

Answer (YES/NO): NO